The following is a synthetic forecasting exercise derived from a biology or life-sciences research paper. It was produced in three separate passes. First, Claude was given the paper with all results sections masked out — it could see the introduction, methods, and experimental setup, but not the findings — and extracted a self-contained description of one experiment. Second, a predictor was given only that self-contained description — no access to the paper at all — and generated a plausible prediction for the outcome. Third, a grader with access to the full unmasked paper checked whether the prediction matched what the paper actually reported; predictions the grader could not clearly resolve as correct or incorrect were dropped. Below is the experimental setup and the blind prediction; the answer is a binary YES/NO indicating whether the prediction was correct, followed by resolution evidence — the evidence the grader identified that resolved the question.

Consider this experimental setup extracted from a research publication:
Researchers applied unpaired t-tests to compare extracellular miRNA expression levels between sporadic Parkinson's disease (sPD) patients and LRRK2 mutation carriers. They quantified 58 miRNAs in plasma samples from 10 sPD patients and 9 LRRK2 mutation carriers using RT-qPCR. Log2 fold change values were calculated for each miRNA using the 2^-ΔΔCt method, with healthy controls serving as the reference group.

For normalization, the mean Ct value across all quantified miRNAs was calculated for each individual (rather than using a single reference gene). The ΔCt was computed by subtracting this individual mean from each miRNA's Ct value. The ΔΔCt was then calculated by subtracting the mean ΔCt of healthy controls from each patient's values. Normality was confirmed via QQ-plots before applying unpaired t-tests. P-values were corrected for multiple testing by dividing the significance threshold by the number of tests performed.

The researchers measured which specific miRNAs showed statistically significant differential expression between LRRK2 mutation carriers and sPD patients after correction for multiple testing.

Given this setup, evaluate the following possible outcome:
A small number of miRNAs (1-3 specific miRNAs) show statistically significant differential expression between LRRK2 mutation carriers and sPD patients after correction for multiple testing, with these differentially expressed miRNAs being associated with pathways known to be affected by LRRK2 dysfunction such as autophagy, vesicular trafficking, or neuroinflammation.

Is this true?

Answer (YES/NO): YES